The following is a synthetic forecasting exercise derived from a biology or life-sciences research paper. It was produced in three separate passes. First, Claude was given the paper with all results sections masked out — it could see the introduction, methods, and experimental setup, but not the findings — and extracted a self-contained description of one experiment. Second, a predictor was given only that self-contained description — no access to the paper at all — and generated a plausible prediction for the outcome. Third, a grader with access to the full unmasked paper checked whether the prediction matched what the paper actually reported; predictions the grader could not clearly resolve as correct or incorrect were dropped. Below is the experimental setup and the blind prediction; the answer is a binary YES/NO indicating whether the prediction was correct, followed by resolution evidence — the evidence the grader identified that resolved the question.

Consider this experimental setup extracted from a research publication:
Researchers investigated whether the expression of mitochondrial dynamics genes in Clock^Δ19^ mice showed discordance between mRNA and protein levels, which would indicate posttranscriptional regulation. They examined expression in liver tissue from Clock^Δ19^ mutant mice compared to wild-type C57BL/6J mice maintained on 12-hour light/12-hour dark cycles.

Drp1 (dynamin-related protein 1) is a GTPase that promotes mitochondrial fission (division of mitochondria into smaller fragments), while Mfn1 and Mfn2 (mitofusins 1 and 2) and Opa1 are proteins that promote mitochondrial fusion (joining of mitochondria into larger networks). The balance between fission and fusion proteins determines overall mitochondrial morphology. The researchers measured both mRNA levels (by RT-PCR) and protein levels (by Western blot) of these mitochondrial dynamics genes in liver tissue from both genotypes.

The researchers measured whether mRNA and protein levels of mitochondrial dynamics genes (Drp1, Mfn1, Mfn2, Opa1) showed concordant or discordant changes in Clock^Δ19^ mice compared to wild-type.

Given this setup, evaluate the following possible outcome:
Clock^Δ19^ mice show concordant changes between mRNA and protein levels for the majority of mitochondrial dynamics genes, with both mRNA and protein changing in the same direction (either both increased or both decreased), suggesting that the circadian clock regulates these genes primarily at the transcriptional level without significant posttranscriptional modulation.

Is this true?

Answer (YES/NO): NO